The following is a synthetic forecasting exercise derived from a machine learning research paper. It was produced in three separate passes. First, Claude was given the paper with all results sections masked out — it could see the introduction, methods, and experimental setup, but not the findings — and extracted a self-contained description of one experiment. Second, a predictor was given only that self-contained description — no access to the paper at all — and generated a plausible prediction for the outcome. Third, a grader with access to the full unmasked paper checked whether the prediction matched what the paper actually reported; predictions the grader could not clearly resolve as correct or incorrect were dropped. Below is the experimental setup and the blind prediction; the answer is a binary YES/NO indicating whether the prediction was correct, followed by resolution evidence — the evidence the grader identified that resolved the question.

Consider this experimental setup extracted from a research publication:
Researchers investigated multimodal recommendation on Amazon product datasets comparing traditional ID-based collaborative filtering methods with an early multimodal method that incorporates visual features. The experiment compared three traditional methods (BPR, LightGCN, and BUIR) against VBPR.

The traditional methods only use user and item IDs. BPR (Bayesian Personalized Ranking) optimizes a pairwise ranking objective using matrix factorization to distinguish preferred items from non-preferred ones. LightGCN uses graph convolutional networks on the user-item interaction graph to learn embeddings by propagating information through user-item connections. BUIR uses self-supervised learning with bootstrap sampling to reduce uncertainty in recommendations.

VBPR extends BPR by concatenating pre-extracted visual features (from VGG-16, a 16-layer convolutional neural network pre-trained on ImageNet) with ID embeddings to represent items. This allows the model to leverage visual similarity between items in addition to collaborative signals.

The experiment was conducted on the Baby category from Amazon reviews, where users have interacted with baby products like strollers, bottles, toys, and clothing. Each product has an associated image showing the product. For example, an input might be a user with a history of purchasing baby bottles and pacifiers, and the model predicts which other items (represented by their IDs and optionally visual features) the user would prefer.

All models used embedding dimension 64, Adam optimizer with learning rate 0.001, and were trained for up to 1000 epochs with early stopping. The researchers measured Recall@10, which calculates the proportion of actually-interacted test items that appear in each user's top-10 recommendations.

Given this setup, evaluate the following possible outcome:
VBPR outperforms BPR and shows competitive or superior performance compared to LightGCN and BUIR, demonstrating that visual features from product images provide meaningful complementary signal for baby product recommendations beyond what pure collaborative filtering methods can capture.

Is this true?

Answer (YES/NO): NO